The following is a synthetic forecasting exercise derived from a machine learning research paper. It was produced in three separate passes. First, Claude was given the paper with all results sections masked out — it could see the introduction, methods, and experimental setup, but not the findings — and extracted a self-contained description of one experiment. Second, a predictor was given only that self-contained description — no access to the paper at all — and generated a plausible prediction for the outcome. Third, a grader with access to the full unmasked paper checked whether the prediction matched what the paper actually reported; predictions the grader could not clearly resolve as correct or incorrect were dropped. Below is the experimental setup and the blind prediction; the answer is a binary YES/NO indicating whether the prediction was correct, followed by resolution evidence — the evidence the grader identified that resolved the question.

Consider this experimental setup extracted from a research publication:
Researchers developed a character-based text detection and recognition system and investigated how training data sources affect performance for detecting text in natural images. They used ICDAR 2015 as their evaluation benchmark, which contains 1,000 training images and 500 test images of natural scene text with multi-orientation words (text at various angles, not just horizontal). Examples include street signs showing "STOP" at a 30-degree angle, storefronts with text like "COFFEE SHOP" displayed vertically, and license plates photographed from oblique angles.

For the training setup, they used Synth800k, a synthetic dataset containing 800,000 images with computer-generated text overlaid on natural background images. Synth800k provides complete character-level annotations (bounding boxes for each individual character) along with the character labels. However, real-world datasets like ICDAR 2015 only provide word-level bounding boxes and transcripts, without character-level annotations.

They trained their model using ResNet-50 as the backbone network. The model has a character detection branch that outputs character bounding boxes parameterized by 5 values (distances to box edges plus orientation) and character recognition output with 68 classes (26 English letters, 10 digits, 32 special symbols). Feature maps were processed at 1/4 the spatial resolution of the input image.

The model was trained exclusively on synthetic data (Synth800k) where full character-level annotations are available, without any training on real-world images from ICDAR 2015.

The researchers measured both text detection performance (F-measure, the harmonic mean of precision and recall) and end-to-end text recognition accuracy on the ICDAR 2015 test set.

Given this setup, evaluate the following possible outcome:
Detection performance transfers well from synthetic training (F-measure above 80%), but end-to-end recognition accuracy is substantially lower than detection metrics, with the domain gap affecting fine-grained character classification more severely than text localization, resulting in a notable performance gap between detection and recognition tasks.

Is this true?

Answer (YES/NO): NO